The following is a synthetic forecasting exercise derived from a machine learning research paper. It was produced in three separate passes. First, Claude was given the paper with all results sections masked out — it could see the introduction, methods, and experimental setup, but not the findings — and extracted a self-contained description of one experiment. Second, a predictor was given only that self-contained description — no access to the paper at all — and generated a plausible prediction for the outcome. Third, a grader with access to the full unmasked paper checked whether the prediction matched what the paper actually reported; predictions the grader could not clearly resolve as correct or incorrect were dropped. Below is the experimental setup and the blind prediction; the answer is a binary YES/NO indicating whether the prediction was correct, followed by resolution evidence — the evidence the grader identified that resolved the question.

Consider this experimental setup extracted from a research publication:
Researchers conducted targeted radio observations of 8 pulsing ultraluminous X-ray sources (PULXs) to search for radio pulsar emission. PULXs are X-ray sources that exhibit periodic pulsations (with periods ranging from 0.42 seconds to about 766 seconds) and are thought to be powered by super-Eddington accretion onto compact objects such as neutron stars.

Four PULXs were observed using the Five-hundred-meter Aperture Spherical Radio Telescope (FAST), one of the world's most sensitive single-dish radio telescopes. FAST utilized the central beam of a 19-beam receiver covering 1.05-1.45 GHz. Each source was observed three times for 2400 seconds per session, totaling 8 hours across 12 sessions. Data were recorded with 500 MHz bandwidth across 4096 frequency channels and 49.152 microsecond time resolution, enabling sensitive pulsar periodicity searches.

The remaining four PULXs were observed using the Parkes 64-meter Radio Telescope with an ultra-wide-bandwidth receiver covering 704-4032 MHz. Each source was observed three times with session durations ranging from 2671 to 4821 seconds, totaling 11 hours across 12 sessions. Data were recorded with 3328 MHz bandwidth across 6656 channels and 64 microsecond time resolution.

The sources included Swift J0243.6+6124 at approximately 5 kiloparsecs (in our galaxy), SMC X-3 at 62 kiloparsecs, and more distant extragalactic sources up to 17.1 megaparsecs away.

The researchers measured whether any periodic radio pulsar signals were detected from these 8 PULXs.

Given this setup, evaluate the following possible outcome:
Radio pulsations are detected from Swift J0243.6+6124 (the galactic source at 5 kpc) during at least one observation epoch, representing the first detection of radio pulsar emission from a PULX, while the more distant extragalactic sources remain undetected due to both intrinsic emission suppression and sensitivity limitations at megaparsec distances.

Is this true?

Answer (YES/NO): NO